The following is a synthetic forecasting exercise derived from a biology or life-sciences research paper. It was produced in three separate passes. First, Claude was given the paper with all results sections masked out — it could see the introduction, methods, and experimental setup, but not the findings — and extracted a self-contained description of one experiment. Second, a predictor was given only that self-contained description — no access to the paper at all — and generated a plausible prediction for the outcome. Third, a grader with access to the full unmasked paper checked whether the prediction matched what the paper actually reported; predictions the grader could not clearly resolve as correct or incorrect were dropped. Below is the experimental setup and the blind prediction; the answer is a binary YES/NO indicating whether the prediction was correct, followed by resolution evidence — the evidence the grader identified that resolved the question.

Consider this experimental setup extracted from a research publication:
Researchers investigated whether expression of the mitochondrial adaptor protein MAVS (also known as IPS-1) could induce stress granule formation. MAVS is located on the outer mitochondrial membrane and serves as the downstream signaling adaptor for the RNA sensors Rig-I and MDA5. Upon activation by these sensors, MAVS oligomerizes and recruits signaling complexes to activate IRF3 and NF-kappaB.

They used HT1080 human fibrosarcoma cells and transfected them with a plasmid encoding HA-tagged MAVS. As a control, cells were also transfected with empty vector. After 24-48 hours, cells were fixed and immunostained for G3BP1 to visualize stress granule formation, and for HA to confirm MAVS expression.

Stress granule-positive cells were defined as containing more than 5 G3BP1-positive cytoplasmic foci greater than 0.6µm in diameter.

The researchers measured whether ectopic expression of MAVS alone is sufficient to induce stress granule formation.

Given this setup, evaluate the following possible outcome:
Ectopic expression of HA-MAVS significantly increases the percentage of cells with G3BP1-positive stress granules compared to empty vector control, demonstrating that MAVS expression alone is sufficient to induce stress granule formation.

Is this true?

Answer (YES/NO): NO